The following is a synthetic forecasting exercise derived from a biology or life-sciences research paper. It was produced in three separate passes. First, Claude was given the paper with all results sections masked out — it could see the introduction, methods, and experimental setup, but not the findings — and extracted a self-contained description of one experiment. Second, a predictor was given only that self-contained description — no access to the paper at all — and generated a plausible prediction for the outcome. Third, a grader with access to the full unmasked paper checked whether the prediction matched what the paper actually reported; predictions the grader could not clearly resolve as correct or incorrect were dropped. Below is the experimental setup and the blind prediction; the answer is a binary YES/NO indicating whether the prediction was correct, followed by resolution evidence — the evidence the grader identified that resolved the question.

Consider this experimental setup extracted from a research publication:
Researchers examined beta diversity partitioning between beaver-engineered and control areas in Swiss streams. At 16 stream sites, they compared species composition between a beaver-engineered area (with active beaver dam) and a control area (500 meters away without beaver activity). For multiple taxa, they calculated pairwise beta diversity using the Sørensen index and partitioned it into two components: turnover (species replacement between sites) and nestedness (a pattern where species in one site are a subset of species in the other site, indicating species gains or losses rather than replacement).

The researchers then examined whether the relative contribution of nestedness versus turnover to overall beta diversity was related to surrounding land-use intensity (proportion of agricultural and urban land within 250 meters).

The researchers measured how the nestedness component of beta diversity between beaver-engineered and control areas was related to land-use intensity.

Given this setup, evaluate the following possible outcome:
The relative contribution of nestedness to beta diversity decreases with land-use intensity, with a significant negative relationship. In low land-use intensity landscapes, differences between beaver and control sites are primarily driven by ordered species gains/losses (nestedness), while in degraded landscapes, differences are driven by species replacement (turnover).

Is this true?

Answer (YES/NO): NO